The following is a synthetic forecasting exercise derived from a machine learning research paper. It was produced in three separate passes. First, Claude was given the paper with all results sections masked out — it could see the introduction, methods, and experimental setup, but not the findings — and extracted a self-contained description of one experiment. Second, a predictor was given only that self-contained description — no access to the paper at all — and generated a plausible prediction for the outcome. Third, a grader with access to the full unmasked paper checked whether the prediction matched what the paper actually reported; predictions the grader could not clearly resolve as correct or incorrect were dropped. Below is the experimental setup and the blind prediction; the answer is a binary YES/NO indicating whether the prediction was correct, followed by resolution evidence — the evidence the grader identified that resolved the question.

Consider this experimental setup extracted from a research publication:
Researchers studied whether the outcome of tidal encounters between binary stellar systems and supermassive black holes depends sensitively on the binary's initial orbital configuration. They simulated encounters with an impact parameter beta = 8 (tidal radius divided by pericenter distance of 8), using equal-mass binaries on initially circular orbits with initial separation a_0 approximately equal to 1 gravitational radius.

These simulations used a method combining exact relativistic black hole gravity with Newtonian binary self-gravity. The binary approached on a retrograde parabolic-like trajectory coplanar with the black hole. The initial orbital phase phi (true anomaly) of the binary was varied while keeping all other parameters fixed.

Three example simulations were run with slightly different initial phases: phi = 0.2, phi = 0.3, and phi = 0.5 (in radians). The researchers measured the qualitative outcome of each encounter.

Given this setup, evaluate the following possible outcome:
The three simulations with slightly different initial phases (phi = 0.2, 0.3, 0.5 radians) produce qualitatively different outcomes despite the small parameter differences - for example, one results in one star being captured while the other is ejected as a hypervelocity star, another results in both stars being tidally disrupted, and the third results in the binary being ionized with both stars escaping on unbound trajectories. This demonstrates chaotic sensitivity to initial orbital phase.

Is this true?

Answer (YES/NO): NO